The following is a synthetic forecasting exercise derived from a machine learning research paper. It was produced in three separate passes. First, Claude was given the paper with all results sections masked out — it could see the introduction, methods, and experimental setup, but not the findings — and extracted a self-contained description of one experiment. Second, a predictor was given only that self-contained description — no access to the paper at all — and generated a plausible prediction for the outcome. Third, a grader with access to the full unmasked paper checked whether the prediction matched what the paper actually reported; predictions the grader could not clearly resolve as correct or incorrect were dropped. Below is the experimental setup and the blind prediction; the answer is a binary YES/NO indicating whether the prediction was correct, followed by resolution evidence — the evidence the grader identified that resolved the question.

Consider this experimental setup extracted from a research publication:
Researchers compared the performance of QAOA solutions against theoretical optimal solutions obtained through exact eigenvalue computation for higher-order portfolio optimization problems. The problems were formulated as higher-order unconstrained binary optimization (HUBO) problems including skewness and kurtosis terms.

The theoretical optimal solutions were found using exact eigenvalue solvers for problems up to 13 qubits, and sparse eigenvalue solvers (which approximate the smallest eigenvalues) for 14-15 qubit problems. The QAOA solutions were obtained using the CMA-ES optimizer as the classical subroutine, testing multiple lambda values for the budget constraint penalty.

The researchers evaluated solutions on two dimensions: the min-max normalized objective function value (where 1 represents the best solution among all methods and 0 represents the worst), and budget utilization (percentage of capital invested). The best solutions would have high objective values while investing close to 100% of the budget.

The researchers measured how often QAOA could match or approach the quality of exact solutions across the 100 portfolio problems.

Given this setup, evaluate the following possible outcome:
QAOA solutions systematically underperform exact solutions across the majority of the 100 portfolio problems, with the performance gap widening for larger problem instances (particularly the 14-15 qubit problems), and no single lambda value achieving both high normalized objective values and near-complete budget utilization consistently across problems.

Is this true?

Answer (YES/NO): YES